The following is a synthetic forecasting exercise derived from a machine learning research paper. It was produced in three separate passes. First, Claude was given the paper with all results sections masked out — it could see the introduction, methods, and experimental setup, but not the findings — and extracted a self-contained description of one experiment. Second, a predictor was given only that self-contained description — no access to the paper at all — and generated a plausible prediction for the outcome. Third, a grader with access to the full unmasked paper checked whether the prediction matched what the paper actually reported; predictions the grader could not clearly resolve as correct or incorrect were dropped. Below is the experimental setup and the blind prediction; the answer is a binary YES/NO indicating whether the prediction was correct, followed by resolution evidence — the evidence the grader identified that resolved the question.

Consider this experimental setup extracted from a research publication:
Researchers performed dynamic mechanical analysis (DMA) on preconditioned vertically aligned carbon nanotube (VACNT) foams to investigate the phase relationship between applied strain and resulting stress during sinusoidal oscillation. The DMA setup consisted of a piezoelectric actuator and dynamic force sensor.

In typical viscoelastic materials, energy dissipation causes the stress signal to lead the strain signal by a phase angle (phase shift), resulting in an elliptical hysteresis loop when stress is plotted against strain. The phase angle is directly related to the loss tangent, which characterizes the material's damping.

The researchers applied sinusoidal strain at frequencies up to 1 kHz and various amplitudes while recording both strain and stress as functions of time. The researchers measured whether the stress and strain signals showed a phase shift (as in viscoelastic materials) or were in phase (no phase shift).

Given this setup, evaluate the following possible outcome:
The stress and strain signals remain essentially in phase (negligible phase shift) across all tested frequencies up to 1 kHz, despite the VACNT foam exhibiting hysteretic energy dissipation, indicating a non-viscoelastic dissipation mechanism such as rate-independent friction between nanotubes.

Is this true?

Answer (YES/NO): YES